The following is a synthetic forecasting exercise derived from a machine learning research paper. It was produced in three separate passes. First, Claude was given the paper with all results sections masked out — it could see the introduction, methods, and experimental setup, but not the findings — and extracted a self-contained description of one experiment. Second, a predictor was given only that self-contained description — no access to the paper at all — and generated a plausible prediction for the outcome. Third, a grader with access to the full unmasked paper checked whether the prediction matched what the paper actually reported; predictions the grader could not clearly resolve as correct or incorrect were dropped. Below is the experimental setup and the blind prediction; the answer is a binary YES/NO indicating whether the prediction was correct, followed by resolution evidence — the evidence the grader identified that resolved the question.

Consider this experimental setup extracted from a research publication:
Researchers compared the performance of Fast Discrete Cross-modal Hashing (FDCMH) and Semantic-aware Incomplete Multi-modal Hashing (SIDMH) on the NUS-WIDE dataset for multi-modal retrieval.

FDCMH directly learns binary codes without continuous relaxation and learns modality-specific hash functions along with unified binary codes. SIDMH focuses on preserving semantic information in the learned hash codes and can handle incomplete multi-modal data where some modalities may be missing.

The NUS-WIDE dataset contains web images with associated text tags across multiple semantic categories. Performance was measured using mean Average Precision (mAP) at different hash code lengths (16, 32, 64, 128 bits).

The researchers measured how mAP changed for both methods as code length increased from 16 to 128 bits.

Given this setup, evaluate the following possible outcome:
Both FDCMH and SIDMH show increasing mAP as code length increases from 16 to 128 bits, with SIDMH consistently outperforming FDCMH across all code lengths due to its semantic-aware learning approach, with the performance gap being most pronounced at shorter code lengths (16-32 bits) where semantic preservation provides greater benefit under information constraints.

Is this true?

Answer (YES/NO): NO